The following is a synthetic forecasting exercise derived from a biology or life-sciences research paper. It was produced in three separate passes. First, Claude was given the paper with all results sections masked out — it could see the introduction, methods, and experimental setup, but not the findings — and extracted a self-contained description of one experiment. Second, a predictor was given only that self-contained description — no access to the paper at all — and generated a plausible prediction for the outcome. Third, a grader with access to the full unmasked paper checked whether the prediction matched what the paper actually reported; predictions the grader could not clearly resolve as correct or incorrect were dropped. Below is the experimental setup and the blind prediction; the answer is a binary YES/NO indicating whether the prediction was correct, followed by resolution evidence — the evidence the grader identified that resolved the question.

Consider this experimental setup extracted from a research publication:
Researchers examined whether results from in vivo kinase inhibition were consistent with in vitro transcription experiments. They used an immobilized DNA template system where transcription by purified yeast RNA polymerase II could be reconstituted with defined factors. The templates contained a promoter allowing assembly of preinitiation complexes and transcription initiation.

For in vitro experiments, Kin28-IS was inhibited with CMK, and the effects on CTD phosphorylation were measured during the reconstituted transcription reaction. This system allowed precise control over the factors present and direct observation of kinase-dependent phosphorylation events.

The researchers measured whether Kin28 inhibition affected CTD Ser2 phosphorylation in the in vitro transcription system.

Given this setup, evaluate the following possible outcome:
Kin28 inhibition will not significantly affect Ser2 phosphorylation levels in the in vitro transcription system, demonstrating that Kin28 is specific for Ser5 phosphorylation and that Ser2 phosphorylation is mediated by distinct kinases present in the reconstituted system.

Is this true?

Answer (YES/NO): NO